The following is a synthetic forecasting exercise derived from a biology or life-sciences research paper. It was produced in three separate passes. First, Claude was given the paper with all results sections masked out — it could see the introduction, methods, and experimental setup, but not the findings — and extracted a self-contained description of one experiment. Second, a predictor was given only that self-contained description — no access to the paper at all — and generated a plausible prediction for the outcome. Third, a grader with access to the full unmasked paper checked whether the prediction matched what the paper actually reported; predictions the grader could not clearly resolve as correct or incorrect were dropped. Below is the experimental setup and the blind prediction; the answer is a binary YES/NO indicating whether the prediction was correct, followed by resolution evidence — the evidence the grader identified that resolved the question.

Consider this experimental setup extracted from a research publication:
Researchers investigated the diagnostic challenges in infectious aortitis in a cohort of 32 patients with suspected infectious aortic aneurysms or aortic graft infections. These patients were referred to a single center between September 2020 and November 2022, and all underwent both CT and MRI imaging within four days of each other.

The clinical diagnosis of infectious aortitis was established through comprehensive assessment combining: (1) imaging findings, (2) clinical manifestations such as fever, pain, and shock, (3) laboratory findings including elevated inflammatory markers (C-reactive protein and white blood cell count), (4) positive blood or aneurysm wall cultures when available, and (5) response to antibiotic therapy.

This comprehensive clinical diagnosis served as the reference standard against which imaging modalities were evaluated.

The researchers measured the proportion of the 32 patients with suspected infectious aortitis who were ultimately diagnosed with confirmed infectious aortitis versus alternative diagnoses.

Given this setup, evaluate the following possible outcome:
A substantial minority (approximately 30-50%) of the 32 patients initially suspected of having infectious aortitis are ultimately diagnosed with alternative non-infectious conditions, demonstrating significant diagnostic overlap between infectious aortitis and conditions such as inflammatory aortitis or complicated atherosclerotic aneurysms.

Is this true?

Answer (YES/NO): NO